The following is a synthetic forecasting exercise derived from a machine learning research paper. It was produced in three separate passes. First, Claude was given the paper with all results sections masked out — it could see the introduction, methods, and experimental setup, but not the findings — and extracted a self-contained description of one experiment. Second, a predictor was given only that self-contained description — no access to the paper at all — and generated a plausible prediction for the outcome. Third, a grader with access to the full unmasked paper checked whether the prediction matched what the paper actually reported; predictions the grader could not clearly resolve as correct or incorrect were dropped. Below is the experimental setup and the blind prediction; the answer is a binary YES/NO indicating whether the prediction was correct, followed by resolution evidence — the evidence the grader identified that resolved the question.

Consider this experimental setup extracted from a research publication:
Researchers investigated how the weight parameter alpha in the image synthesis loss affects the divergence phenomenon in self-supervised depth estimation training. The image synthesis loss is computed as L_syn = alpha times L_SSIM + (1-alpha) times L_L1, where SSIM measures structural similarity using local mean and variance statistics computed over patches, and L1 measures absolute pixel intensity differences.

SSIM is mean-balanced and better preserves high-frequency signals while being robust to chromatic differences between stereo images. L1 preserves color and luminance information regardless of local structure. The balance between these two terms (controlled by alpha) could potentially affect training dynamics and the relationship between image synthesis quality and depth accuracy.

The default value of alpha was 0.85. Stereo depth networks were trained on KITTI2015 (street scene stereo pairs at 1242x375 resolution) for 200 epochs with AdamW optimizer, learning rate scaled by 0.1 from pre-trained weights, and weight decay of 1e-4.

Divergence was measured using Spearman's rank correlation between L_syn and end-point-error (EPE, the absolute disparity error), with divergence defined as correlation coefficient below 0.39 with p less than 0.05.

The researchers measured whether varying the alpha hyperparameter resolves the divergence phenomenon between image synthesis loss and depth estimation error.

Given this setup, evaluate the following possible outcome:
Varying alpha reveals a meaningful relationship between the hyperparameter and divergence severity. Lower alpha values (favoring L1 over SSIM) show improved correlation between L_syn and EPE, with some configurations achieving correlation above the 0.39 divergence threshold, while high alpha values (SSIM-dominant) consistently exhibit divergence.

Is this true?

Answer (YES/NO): NO